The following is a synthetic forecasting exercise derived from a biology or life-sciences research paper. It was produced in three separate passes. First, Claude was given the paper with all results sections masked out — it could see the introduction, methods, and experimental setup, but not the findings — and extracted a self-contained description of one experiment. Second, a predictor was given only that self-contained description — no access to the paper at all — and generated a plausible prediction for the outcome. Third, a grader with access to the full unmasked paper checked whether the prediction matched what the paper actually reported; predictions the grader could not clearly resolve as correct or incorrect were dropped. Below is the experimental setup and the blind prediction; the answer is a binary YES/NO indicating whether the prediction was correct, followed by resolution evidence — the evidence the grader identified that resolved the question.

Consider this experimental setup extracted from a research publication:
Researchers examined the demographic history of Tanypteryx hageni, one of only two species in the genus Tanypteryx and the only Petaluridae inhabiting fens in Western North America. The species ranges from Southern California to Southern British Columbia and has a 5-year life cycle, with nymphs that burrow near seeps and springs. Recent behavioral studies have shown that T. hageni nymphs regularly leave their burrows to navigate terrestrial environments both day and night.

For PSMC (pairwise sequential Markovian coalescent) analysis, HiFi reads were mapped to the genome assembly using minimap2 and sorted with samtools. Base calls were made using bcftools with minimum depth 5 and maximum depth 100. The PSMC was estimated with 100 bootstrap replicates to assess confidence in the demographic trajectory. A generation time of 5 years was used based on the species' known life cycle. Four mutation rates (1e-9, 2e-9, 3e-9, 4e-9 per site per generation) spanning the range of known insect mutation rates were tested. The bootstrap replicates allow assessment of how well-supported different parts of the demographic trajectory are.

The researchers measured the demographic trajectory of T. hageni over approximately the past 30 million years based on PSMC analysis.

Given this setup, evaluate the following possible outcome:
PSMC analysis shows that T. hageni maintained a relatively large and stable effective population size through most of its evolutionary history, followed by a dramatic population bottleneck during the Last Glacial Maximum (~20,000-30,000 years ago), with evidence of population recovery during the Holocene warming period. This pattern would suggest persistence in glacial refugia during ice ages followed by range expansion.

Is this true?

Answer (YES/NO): NO